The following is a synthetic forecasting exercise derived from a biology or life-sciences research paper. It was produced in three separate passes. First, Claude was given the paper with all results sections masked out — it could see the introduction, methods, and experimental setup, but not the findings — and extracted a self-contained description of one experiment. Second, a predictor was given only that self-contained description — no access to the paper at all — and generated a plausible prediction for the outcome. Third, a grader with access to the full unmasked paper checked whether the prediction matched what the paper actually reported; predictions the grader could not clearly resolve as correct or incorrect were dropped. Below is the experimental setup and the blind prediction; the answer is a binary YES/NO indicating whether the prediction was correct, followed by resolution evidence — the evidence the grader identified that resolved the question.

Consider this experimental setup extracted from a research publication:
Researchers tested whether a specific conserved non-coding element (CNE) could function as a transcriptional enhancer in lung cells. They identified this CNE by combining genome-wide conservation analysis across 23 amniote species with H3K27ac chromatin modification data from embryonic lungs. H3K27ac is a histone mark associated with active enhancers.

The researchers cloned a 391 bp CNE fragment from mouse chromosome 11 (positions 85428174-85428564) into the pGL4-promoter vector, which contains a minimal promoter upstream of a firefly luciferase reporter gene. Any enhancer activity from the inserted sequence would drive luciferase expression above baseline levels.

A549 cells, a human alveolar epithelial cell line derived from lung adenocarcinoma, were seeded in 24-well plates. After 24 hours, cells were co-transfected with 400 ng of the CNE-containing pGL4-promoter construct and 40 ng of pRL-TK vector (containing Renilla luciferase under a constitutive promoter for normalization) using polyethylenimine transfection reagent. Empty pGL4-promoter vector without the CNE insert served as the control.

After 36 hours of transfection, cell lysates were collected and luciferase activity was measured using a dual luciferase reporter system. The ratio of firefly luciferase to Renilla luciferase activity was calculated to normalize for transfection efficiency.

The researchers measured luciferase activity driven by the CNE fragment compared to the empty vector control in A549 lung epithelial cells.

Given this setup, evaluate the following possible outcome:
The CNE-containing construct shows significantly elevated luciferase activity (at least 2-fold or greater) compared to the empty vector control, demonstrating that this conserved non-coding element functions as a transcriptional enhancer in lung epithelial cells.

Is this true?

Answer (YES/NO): YES